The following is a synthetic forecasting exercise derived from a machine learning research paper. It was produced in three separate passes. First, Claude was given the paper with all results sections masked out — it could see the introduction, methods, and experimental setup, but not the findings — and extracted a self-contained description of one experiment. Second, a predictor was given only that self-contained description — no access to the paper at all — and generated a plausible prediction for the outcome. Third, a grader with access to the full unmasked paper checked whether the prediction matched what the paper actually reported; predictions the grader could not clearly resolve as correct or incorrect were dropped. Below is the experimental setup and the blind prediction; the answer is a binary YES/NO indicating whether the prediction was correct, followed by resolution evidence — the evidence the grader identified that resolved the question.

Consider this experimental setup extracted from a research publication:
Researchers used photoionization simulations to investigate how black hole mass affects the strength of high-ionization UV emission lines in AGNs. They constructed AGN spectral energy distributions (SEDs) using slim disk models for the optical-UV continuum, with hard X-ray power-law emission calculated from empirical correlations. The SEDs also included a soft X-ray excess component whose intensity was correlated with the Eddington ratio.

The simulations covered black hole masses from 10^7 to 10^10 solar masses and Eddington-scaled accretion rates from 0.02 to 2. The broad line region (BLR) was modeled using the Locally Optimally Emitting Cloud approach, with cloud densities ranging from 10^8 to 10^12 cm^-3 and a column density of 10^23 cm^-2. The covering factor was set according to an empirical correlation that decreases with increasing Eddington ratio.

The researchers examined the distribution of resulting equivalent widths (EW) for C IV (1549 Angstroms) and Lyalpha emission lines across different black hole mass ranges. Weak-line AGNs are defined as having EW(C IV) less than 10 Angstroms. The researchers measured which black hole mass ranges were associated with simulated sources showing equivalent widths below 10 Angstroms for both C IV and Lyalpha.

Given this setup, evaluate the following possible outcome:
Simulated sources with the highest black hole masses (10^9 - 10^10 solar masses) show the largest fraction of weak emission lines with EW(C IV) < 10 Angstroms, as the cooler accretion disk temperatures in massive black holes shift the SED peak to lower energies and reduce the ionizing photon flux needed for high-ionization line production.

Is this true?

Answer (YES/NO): YES